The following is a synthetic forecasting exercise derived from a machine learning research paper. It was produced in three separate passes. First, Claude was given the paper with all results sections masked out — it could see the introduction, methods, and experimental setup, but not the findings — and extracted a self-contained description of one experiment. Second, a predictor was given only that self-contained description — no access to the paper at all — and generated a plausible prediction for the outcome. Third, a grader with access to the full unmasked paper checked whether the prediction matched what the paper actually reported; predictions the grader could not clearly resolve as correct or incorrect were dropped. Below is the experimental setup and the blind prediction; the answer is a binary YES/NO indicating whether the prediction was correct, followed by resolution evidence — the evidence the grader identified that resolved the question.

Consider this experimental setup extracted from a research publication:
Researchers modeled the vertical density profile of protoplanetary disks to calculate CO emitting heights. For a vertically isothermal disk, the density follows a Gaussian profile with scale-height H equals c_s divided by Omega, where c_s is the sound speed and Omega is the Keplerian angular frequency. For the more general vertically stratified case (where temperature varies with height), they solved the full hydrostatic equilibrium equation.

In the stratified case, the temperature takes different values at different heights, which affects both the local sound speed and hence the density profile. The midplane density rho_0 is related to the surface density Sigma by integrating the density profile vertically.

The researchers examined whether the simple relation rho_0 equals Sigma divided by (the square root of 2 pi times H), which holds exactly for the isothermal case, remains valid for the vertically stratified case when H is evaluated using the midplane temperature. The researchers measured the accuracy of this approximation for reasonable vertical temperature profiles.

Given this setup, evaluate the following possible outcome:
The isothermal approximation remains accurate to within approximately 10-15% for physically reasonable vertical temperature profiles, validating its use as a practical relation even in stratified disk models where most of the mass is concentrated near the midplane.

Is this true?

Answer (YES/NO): NO